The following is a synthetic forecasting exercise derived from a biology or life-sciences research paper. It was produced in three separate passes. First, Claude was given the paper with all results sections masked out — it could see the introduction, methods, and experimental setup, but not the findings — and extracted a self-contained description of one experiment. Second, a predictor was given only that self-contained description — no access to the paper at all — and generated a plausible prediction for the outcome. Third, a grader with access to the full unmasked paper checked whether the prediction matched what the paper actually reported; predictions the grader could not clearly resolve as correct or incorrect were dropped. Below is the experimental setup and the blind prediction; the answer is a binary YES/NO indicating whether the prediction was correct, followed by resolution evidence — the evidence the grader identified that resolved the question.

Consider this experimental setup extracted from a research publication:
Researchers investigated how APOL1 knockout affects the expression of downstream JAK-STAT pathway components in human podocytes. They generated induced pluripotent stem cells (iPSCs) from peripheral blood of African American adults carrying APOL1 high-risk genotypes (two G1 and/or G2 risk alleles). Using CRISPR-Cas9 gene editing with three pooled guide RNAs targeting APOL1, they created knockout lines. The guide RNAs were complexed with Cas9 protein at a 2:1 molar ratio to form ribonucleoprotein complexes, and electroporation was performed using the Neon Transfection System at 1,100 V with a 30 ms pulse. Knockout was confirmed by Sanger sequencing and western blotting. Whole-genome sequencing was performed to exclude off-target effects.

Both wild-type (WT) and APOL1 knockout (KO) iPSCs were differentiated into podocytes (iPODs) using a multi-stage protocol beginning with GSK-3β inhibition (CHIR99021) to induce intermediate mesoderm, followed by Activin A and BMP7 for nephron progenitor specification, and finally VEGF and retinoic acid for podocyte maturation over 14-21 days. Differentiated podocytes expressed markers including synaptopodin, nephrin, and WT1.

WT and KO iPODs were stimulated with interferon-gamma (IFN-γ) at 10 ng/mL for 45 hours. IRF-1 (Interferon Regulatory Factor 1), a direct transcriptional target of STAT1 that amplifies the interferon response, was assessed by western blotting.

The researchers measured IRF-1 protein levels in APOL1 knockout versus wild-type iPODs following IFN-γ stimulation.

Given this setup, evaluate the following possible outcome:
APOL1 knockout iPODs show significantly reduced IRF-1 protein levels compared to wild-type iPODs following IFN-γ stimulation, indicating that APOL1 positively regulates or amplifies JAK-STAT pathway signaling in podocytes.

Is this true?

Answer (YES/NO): YES